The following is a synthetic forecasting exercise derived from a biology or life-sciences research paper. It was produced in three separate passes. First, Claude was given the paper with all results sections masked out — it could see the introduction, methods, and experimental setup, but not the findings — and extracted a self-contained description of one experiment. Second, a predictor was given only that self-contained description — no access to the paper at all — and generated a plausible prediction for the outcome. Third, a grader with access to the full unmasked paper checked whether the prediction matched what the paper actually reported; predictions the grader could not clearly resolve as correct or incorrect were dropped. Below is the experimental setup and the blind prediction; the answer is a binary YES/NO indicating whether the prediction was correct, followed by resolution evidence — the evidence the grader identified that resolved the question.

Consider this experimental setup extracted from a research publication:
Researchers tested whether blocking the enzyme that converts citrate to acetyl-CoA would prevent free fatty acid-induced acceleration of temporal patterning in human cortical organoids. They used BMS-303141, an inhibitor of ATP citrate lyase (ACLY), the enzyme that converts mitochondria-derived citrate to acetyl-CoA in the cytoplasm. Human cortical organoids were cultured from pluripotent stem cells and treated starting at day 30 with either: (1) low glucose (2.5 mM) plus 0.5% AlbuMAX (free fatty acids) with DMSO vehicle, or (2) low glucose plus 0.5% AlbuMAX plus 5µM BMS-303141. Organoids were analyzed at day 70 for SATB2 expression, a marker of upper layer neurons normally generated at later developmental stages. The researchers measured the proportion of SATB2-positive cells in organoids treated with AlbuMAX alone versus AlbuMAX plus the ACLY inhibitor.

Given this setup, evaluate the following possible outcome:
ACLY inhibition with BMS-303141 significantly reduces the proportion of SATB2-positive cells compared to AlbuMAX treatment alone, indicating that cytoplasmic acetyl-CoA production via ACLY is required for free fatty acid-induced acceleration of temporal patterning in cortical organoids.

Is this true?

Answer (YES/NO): YES